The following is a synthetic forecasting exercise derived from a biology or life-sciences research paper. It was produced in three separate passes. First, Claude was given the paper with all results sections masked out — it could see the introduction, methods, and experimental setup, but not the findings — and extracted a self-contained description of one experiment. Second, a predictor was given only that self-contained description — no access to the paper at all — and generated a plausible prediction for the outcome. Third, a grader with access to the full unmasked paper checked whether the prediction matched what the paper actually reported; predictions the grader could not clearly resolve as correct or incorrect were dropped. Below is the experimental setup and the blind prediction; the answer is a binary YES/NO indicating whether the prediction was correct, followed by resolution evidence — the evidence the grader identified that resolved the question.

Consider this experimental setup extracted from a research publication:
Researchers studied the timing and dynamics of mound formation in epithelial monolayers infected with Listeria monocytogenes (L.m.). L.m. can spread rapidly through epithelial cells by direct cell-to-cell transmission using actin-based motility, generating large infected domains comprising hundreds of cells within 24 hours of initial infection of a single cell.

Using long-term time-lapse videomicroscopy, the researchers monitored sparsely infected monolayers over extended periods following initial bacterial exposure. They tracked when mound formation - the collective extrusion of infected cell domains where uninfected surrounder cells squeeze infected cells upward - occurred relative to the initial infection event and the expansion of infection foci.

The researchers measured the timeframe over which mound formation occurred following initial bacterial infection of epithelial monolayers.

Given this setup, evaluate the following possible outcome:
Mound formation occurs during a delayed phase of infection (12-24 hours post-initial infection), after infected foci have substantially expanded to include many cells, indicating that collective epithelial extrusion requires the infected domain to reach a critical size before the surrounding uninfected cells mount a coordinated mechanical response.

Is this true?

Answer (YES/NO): YES